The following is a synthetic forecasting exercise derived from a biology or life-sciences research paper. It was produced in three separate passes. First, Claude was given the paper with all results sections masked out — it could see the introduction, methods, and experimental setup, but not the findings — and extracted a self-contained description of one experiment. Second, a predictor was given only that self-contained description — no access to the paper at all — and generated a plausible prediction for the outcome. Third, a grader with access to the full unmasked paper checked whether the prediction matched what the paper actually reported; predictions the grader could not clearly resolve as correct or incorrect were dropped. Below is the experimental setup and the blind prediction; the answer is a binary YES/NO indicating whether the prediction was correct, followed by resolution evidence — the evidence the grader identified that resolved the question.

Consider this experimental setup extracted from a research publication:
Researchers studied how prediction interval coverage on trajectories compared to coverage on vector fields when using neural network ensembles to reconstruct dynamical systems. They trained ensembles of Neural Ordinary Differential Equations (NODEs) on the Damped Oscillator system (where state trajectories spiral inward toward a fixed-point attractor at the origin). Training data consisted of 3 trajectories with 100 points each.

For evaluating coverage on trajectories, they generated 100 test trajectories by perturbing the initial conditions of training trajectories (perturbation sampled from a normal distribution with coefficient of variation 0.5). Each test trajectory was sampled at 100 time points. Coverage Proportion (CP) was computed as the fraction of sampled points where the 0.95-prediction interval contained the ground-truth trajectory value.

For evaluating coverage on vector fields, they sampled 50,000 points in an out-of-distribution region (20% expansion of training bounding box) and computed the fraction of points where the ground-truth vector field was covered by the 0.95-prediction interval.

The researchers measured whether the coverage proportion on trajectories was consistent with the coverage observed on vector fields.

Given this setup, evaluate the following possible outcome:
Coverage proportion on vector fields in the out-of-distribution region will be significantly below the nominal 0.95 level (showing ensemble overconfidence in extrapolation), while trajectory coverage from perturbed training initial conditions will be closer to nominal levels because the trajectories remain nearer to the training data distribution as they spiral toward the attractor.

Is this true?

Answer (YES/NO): NO